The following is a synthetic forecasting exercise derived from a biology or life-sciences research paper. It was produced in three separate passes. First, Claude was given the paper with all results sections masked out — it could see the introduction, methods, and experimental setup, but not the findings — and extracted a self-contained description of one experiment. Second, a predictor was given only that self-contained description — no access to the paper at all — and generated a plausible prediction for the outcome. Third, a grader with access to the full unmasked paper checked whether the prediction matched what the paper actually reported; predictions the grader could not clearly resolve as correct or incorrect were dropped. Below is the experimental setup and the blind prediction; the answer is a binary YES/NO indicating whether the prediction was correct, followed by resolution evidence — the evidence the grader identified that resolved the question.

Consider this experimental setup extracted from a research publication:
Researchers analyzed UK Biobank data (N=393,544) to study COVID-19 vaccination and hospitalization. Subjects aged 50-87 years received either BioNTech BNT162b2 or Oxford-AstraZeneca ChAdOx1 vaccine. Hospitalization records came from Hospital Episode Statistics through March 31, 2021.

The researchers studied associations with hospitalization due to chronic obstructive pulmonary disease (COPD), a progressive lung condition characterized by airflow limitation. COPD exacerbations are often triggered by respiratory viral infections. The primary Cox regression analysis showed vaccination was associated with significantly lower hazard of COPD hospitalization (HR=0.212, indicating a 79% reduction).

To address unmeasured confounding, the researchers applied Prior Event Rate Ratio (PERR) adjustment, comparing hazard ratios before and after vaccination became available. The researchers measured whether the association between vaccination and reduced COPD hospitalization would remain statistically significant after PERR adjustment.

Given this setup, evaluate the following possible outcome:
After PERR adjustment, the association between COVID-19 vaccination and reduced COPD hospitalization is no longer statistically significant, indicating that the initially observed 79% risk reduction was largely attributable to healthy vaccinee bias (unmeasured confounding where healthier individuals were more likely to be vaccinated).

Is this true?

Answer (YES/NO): NO